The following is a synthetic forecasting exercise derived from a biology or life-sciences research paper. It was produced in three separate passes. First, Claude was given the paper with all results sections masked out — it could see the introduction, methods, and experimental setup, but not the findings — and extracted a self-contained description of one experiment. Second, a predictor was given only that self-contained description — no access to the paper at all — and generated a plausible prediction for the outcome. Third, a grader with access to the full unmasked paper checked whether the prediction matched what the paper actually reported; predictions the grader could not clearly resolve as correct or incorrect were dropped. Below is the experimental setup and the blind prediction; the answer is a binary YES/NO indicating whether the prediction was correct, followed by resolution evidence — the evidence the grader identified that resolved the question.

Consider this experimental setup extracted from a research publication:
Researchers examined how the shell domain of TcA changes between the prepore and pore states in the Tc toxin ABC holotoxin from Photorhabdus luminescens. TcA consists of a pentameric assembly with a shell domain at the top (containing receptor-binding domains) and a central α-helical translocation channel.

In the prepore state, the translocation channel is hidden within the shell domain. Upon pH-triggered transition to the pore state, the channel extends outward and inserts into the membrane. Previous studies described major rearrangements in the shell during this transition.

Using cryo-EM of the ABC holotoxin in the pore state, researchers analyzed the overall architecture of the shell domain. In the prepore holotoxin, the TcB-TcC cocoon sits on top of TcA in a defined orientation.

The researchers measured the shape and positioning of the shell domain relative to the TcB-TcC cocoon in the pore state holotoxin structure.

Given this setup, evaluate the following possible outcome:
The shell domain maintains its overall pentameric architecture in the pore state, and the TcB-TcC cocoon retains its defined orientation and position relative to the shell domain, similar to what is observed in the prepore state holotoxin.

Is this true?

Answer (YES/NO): NO